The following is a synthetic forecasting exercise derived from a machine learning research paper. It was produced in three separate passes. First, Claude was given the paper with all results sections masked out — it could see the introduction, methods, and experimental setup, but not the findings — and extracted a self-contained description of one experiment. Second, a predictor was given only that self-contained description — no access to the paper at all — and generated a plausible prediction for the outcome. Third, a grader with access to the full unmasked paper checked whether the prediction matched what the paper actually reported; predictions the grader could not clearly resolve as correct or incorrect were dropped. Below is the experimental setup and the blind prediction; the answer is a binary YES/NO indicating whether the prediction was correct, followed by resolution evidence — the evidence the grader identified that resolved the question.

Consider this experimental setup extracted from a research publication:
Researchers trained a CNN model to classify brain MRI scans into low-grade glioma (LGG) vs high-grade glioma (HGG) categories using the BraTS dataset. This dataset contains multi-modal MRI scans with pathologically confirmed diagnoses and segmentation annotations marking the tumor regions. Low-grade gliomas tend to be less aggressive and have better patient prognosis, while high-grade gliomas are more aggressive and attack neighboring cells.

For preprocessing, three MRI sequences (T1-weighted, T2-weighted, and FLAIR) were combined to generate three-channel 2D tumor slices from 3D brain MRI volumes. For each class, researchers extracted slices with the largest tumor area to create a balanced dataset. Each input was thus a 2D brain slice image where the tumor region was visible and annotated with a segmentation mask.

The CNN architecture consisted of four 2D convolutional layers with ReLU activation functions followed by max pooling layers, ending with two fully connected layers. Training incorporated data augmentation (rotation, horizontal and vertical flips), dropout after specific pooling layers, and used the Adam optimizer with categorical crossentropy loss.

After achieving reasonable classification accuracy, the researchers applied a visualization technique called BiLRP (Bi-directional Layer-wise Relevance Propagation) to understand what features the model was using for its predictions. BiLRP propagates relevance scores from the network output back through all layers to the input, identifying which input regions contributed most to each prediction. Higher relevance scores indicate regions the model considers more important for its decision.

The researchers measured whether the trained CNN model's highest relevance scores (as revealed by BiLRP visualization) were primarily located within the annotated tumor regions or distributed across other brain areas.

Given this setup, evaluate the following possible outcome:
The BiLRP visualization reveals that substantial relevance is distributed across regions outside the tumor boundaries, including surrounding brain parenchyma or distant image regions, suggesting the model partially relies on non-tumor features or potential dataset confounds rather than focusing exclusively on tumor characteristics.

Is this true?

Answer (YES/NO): YES